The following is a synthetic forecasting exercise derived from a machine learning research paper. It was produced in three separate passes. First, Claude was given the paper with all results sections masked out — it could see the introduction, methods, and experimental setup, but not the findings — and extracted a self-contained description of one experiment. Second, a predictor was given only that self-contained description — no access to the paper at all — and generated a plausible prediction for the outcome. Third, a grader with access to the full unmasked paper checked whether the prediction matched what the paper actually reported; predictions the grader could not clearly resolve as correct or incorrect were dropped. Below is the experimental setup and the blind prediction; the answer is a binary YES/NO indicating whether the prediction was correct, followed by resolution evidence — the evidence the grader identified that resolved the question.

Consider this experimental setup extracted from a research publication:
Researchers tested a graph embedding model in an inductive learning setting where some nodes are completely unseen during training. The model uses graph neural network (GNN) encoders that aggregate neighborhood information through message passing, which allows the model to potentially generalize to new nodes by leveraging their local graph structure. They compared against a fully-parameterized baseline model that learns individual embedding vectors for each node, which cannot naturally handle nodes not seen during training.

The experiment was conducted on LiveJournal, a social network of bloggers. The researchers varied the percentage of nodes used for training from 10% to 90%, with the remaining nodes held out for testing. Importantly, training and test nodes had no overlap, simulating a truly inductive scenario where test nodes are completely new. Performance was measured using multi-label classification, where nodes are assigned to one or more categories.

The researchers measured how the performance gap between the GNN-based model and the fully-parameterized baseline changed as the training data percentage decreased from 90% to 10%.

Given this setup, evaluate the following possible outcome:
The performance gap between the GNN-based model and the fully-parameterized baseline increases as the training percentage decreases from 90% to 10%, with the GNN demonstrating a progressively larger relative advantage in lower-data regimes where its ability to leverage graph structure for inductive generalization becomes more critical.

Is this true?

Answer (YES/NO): YES